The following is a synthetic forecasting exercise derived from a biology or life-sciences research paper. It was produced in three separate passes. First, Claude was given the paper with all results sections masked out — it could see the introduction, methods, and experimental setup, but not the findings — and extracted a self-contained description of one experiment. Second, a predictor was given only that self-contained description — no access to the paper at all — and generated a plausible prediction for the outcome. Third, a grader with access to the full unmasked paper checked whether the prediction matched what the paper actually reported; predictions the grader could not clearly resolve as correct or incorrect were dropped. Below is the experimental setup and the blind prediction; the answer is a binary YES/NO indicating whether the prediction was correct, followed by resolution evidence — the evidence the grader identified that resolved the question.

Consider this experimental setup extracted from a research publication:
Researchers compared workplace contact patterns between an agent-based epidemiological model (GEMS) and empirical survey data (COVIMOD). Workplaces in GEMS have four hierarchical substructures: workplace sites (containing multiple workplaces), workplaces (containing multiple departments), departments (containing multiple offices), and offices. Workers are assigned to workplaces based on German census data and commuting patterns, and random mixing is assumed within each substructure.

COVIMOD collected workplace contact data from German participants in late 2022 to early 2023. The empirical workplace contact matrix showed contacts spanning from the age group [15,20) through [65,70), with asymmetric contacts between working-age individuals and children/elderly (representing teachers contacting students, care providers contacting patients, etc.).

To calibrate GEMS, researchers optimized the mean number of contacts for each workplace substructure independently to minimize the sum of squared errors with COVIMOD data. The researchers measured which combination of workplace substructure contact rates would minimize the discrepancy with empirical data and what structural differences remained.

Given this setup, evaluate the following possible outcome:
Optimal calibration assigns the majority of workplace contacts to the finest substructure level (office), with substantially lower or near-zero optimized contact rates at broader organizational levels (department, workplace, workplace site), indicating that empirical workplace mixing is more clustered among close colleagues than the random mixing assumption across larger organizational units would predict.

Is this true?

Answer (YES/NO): NO